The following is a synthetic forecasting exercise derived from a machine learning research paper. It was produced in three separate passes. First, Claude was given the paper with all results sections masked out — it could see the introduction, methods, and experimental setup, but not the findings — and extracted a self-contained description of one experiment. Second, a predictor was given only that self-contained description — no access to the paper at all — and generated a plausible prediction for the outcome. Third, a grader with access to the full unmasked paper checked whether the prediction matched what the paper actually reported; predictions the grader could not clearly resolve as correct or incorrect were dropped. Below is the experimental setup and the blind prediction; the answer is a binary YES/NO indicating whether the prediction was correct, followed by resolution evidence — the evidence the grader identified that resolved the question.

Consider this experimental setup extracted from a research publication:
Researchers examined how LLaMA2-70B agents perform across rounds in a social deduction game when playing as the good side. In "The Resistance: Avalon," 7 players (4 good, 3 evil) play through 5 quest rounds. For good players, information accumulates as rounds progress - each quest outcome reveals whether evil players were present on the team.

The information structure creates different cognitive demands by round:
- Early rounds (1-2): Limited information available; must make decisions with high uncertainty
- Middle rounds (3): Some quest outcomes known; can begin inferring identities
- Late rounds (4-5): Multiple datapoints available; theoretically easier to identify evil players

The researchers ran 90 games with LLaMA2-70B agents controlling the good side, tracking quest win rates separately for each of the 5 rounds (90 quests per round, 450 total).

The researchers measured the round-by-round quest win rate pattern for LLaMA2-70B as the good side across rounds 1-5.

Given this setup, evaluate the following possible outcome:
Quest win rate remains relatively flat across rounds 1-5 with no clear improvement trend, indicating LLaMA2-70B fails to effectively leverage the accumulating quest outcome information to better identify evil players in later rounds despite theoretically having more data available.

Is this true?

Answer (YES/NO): YES